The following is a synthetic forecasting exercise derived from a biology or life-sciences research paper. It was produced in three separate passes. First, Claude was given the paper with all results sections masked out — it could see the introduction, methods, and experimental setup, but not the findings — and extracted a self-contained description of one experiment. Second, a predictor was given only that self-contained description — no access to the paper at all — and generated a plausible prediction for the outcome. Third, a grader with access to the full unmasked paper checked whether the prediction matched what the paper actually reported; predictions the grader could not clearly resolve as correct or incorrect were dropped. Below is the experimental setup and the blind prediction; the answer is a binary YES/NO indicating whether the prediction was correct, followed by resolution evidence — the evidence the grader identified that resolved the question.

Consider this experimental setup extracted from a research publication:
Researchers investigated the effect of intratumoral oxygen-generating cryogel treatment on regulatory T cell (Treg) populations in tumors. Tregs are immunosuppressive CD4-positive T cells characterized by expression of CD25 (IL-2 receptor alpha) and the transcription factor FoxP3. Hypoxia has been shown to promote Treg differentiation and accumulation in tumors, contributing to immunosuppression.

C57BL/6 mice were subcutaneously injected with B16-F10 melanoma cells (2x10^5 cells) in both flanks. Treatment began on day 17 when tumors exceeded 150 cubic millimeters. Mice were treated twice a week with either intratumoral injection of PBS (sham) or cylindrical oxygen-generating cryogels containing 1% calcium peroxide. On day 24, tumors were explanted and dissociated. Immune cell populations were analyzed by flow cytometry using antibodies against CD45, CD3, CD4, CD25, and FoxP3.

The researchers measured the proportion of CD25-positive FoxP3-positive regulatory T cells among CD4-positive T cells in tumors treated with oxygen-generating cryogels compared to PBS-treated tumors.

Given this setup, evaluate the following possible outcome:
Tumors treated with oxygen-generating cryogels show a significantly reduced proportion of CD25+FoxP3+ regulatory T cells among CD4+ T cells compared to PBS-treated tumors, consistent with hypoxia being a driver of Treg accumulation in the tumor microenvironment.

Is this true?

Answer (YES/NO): YES